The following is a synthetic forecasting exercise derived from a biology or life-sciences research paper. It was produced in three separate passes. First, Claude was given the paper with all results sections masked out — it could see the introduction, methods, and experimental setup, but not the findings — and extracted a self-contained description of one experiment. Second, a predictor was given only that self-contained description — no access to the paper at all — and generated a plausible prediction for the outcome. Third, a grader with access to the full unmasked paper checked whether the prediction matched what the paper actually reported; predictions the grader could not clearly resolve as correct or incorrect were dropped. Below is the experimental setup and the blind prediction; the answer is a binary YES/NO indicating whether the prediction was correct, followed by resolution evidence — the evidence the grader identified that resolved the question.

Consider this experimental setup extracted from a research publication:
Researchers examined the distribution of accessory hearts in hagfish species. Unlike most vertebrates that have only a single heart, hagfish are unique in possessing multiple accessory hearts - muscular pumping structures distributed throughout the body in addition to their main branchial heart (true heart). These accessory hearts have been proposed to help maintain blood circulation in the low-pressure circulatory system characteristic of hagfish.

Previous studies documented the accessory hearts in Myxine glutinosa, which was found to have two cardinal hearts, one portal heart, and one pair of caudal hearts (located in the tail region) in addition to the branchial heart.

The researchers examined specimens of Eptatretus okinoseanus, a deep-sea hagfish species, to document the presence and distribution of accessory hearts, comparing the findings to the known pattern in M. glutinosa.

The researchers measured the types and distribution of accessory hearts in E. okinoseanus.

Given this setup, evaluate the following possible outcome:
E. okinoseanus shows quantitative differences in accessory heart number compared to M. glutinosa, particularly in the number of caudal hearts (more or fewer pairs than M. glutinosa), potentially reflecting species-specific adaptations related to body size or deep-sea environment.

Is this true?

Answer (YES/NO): YES